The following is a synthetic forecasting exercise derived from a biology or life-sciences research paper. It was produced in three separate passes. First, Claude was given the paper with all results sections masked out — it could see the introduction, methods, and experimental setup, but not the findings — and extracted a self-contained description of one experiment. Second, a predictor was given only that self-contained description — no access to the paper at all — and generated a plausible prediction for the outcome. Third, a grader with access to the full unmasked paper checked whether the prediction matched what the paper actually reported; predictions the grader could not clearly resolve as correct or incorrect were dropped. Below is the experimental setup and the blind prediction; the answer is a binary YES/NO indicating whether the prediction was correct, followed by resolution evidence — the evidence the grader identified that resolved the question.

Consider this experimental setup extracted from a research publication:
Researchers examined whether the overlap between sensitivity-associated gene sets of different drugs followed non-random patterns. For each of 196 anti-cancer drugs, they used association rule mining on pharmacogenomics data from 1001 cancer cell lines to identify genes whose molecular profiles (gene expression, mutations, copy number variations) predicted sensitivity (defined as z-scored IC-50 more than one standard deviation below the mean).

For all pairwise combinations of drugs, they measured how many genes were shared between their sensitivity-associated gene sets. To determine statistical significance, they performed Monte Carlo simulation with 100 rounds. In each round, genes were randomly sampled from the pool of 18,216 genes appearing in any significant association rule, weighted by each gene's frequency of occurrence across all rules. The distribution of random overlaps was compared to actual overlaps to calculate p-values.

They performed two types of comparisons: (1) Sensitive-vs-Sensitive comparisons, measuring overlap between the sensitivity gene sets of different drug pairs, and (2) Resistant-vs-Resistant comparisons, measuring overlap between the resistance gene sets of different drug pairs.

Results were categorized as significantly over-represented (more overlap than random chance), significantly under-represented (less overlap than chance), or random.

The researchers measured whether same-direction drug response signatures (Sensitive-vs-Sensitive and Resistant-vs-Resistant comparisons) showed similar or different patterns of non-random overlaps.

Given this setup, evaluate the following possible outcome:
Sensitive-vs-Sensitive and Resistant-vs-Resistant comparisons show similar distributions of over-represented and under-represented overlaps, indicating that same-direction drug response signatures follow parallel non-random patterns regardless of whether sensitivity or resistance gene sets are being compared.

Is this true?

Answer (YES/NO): NO